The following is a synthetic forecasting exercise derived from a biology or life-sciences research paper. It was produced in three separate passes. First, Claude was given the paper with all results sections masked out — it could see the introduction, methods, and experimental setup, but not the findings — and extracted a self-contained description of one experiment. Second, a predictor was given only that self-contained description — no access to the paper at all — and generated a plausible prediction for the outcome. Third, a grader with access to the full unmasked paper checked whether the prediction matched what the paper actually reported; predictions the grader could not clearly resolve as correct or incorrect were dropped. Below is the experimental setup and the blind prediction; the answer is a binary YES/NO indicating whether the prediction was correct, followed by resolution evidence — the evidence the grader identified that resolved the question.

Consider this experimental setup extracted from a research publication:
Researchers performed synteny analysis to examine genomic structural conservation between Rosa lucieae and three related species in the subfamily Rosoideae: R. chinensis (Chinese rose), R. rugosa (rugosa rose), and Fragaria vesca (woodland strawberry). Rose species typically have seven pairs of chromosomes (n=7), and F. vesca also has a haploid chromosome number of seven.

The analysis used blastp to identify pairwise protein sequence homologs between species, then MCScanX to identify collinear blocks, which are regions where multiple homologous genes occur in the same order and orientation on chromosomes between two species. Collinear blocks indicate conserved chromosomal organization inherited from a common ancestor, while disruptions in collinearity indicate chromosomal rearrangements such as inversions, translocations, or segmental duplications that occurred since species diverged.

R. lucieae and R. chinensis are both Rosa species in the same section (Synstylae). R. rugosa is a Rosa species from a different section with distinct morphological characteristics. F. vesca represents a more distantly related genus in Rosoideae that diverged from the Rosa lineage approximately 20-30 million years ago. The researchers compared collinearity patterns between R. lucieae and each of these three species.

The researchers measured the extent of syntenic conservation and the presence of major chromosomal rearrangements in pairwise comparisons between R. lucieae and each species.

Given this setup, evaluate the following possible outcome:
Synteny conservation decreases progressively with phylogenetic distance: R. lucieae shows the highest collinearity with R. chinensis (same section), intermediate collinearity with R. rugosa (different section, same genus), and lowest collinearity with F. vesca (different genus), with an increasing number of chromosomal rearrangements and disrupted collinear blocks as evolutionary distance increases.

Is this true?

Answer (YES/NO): NO